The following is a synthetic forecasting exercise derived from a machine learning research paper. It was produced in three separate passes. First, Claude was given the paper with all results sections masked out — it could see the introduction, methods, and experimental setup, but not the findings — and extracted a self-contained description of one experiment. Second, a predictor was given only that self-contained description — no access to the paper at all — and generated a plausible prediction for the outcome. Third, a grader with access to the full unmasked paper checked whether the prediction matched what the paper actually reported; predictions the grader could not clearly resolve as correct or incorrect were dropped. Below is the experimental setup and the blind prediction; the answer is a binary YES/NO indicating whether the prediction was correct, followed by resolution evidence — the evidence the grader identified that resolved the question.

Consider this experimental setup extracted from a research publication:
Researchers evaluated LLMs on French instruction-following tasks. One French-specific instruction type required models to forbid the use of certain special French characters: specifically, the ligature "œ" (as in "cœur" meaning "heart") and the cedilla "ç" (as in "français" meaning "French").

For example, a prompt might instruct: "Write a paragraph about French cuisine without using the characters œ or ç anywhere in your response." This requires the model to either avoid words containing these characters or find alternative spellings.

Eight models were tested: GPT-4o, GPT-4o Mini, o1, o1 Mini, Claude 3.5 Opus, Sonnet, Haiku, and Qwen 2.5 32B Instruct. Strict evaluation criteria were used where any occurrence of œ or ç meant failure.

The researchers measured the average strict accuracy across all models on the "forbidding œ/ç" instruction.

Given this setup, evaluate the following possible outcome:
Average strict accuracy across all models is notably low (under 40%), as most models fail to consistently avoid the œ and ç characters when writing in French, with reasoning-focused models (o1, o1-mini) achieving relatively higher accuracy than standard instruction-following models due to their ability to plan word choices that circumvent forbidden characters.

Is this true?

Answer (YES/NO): NO